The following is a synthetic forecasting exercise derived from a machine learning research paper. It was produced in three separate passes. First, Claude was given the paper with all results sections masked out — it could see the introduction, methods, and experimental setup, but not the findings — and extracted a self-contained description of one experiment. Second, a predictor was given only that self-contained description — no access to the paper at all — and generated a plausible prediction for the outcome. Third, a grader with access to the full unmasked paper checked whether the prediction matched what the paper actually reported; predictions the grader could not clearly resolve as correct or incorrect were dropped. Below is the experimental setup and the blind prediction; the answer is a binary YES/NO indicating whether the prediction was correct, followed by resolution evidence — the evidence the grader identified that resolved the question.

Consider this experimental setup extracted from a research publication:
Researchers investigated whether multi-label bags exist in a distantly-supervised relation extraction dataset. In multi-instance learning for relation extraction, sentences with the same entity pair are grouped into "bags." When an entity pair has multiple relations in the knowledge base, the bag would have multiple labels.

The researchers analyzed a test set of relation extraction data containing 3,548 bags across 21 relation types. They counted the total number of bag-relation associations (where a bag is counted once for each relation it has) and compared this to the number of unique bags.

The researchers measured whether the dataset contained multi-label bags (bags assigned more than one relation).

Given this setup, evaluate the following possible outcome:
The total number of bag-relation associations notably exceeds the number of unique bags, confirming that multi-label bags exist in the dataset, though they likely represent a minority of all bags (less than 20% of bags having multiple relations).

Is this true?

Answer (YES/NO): YES